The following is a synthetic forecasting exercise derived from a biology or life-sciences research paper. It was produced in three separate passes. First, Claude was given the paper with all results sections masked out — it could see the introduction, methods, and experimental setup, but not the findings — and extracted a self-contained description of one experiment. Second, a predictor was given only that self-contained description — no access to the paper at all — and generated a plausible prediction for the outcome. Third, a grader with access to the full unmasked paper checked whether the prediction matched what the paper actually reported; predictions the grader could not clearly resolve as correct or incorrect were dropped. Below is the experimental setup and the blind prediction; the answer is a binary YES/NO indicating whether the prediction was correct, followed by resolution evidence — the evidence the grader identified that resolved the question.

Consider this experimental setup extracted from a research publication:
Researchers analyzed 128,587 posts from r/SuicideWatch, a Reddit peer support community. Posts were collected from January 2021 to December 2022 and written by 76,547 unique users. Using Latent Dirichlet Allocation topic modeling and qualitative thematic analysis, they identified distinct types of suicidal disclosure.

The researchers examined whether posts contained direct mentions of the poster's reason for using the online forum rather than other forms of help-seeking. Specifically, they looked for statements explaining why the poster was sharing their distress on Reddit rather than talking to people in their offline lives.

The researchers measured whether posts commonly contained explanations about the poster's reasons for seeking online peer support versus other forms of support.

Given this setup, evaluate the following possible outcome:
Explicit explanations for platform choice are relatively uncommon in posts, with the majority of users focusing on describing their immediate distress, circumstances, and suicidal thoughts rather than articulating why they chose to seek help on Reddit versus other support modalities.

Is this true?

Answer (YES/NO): NO